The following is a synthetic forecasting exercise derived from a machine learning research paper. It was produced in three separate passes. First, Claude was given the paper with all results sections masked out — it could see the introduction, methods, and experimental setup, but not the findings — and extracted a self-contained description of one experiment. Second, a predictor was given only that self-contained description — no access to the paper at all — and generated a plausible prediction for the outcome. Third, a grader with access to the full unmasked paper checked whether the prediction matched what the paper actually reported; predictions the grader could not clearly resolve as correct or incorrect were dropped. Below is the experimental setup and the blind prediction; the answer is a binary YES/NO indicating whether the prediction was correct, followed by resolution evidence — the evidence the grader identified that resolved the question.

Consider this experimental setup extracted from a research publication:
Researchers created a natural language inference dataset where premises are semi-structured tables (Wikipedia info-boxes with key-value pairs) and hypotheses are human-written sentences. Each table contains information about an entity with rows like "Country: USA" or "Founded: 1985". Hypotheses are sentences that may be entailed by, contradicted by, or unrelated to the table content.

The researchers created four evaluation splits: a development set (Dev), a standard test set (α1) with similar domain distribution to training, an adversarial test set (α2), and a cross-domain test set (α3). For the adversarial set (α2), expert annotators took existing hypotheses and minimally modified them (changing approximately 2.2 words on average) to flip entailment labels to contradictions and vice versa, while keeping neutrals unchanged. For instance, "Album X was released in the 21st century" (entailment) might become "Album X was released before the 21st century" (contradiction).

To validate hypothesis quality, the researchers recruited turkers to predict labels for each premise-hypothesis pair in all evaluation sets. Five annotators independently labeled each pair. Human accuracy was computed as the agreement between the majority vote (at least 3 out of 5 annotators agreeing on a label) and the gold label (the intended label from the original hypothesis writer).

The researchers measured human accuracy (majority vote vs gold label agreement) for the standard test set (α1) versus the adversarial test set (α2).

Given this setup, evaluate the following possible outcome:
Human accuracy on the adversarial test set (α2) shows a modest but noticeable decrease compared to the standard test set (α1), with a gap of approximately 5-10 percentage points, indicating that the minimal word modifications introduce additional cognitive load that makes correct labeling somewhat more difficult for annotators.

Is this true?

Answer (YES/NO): NO